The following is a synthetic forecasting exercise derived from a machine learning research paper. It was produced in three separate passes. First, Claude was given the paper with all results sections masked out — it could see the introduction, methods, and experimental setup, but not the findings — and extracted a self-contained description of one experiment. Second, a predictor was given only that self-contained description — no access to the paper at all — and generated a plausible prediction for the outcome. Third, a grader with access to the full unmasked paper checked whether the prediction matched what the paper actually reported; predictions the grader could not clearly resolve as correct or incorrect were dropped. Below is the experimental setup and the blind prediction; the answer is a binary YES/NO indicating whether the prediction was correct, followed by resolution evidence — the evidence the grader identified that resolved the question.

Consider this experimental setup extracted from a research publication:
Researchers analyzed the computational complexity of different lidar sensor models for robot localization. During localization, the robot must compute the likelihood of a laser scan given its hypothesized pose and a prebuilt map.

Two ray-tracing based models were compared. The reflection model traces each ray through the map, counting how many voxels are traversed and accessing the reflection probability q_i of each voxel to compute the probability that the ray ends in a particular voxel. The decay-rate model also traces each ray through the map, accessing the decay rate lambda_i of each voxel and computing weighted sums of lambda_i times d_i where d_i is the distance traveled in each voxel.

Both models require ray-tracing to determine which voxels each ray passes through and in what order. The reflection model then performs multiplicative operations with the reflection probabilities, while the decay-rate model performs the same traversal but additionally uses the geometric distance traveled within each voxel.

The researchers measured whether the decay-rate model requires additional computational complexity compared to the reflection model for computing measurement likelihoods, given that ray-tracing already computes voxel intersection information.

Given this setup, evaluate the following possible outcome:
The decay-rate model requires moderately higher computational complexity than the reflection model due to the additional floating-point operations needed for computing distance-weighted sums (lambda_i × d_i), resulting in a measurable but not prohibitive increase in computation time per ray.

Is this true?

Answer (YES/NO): NO